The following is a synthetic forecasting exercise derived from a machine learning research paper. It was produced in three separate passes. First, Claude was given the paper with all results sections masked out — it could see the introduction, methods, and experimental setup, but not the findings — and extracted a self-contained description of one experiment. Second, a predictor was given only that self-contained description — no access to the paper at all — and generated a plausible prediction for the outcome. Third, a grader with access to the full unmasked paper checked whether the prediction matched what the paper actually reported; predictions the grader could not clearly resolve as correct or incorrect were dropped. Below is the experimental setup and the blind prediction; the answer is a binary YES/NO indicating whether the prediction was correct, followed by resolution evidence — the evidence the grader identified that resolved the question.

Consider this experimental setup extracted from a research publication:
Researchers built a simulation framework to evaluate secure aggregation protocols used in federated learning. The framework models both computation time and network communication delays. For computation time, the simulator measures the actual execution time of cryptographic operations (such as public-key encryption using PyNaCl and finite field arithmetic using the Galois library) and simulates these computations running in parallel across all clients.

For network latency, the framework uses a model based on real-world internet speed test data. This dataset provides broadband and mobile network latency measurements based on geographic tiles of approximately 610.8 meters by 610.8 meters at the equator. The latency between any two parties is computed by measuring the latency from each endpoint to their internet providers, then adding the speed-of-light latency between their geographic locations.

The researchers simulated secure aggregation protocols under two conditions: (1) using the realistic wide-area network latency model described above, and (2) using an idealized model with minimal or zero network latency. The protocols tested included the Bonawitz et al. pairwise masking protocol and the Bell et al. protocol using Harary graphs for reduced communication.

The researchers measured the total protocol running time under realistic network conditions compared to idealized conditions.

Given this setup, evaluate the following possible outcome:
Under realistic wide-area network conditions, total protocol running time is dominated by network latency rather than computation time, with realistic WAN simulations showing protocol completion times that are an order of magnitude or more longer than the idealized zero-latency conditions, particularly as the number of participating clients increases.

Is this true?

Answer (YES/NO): NO